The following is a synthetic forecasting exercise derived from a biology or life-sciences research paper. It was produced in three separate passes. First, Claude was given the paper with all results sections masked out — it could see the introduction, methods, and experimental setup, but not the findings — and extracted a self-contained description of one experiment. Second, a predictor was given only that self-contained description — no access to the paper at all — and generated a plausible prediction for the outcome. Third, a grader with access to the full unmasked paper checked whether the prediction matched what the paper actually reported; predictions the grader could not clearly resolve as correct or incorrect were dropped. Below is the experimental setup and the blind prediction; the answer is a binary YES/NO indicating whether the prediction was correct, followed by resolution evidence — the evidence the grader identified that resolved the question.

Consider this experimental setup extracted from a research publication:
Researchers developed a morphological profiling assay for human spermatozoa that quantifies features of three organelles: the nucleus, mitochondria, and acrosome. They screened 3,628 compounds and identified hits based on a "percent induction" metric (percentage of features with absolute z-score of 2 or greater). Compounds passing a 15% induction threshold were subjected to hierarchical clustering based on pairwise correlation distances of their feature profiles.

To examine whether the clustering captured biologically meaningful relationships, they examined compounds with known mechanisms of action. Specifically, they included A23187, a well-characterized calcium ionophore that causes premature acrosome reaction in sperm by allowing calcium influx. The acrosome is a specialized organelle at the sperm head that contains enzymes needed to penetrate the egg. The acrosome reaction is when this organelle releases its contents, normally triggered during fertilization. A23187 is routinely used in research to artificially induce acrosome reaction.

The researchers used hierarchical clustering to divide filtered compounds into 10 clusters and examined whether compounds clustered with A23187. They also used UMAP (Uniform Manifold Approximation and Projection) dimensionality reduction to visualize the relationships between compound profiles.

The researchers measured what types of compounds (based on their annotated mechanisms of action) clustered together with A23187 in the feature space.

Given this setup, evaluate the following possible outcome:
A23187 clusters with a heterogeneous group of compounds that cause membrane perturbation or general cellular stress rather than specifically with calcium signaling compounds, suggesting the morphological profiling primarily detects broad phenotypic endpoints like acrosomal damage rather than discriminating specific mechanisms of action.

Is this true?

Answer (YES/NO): NO